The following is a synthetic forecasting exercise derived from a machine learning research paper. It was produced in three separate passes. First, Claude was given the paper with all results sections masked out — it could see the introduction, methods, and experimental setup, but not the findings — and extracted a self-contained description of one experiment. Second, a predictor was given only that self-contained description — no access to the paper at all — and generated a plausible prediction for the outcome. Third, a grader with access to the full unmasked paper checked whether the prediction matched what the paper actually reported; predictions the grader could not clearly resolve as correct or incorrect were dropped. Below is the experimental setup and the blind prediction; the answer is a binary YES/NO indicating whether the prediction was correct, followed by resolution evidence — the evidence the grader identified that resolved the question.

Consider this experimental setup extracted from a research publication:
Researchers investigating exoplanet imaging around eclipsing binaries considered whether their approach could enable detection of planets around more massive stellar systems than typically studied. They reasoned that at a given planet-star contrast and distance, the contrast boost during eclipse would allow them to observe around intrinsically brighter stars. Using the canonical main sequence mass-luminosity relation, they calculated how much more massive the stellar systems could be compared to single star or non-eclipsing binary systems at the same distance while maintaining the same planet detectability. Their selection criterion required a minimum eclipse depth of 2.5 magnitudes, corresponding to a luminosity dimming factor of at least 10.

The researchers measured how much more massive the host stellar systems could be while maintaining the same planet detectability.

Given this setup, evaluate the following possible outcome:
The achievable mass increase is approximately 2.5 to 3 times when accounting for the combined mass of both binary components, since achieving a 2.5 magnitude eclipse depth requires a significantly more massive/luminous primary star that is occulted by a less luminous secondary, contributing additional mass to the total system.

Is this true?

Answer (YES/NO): NO